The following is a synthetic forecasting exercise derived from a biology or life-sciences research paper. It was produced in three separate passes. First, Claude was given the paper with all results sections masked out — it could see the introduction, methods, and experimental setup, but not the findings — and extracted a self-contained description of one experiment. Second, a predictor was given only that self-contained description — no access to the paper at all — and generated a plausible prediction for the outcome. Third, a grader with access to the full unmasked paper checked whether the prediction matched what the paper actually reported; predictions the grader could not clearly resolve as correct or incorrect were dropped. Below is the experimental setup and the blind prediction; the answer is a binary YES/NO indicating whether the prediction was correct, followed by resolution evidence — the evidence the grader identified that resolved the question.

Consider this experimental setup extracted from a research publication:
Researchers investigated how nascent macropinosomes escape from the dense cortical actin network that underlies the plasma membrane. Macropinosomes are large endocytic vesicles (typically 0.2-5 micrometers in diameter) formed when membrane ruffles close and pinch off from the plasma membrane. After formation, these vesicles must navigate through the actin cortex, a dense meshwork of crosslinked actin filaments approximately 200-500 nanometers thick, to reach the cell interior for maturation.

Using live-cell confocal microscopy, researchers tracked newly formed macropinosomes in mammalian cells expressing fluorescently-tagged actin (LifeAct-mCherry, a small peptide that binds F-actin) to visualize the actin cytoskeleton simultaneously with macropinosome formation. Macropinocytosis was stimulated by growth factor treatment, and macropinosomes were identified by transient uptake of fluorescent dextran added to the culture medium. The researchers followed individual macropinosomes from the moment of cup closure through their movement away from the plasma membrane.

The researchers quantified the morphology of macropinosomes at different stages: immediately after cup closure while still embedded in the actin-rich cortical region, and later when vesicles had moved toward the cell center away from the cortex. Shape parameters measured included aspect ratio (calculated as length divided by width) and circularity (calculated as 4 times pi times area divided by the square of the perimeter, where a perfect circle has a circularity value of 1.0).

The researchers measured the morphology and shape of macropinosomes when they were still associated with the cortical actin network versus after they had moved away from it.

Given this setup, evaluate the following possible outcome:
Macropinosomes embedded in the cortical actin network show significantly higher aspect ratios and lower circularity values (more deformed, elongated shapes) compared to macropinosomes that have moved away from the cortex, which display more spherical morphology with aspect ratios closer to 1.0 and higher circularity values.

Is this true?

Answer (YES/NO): YES